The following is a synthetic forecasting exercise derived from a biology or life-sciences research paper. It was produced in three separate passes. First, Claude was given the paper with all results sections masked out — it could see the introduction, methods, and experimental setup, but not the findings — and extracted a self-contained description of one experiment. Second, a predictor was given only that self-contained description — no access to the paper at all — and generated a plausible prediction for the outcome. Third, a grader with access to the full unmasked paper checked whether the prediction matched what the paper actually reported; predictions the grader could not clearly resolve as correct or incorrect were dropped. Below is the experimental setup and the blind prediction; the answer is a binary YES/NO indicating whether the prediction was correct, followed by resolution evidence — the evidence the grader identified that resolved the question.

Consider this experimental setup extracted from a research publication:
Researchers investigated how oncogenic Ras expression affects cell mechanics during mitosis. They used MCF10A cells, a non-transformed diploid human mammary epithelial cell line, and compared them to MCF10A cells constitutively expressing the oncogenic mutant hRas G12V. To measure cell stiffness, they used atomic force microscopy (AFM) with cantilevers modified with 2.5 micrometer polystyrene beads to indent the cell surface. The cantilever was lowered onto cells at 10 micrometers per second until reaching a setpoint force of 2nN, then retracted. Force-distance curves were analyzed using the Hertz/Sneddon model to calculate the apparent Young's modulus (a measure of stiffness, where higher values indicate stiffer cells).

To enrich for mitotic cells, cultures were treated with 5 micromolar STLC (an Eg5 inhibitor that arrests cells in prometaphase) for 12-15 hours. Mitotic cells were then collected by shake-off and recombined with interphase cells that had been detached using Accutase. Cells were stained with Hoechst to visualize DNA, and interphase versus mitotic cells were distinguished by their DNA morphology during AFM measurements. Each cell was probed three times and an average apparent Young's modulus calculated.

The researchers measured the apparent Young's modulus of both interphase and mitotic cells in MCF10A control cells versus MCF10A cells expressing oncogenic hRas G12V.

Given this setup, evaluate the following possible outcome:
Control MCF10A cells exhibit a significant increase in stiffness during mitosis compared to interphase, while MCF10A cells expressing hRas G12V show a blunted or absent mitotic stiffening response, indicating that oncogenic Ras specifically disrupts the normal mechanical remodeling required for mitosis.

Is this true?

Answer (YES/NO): NO